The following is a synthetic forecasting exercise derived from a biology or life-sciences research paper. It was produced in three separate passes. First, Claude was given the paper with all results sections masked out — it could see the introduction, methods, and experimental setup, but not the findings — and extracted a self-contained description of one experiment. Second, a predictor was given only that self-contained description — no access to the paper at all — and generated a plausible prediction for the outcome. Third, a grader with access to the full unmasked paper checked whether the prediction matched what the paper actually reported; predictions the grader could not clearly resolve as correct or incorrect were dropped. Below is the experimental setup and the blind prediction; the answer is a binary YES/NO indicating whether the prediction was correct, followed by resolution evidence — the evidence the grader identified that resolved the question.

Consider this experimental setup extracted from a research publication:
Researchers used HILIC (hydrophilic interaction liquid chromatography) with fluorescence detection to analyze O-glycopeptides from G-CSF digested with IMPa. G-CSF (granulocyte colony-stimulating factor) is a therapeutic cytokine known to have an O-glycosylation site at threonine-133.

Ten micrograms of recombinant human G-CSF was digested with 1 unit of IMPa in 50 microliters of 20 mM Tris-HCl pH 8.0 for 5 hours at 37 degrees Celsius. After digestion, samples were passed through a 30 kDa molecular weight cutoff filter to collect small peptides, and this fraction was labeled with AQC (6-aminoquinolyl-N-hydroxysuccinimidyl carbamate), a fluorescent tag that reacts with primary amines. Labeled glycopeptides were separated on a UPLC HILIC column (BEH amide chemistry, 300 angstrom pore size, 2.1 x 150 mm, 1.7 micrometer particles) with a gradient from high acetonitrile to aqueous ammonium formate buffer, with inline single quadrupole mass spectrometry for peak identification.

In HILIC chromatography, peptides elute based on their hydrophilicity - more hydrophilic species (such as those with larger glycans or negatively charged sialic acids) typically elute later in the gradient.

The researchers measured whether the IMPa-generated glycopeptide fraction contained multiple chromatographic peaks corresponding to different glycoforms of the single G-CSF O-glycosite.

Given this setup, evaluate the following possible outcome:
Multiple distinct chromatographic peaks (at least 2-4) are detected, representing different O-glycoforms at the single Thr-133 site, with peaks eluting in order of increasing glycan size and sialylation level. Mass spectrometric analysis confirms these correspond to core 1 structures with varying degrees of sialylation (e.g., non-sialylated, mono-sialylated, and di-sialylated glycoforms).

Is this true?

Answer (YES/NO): NO